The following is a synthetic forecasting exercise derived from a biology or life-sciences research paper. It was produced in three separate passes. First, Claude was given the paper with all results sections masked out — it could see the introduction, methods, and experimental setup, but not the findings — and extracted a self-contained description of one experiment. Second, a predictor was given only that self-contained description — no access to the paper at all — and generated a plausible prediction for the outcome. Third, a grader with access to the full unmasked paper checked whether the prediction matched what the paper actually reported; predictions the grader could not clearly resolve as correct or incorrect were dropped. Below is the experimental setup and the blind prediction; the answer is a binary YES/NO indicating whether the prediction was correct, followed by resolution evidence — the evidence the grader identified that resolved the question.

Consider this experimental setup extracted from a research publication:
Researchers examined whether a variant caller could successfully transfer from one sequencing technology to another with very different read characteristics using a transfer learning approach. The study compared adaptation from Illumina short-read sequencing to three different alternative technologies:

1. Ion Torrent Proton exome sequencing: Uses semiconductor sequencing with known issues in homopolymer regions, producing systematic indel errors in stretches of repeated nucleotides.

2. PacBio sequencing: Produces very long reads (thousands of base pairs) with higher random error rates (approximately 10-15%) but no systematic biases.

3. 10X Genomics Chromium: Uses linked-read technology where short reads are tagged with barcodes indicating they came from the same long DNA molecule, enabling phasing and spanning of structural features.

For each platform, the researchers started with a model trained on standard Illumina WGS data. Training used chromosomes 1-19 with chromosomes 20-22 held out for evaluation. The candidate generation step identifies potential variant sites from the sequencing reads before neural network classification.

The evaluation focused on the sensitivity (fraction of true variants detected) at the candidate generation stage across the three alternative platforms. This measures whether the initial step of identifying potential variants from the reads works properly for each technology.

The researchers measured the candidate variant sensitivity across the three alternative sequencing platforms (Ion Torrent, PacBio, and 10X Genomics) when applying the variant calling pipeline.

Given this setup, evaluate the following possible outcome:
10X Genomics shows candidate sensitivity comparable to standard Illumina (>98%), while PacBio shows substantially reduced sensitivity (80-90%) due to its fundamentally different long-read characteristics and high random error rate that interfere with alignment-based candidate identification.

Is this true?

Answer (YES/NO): NO